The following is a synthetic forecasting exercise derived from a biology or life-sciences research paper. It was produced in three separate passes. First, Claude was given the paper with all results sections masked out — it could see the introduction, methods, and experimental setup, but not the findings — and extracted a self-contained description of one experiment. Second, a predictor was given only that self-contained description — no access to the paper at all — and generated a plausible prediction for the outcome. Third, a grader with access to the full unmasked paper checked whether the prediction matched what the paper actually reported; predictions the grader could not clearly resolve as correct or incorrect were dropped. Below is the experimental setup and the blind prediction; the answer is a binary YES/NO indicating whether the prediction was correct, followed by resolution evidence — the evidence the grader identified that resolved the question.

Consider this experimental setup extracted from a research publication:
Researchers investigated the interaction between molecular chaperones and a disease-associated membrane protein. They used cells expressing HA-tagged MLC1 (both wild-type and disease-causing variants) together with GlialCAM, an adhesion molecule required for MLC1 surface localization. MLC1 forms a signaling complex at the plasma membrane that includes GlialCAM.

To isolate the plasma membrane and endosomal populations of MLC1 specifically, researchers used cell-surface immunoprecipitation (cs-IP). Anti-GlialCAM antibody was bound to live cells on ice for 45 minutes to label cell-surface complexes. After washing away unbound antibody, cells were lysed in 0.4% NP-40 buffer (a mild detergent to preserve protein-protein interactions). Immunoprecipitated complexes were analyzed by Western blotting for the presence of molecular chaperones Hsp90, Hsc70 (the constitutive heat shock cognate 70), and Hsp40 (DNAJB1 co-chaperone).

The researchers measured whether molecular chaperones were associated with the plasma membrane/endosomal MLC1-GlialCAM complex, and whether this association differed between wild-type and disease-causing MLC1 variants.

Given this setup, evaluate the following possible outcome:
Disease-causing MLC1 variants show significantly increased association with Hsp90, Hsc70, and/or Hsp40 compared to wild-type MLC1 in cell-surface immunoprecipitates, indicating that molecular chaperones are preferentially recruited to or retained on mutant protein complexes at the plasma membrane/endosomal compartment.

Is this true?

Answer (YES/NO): YES